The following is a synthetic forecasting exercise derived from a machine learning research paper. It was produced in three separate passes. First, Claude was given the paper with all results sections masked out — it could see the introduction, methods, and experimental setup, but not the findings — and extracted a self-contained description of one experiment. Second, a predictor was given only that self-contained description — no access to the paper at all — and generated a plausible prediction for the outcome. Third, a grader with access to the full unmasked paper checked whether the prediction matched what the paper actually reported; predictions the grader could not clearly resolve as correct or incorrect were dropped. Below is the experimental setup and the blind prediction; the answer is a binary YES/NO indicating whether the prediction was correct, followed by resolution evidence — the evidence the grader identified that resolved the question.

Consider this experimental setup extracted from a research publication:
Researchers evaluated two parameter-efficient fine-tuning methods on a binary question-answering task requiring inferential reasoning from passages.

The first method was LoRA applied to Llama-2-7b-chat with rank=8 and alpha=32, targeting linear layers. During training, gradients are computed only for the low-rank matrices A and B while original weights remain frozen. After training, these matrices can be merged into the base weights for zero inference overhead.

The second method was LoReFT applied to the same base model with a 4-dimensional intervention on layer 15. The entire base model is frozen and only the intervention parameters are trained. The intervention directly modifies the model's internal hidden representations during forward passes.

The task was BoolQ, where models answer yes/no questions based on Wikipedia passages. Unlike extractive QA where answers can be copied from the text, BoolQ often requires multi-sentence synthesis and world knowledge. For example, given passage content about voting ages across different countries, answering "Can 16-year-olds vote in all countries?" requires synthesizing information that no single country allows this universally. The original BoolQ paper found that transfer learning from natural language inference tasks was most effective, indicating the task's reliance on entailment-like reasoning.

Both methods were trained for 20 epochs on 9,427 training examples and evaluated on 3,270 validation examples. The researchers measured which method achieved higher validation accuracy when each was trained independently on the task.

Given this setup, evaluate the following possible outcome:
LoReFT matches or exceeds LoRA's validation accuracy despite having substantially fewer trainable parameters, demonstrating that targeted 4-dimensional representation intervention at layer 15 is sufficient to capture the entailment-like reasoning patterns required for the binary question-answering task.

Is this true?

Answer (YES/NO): NO